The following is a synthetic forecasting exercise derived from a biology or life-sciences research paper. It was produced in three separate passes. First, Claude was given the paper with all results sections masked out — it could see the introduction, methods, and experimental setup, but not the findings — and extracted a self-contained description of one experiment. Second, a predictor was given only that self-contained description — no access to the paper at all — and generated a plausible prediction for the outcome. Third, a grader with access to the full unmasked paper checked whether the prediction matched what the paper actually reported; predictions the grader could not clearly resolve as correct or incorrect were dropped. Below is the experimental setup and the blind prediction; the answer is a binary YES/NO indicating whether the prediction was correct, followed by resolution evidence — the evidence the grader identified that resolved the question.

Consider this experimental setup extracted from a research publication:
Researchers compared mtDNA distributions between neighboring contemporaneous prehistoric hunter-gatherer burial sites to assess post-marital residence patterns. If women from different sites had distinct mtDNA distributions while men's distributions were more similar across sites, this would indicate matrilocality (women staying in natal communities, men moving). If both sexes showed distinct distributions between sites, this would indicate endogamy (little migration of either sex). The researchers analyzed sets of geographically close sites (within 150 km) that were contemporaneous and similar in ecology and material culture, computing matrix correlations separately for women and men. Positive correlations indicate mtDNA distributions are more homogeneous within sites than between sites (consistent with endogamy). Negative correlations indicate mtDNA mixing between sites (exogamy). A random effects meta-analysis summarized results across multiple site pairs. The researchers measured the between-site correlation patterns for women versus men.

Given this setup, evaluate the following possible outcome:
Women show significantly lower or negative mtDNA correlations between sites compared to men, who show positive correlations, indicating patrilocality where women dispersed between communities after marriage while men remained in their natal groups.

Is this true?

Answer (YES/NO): NO